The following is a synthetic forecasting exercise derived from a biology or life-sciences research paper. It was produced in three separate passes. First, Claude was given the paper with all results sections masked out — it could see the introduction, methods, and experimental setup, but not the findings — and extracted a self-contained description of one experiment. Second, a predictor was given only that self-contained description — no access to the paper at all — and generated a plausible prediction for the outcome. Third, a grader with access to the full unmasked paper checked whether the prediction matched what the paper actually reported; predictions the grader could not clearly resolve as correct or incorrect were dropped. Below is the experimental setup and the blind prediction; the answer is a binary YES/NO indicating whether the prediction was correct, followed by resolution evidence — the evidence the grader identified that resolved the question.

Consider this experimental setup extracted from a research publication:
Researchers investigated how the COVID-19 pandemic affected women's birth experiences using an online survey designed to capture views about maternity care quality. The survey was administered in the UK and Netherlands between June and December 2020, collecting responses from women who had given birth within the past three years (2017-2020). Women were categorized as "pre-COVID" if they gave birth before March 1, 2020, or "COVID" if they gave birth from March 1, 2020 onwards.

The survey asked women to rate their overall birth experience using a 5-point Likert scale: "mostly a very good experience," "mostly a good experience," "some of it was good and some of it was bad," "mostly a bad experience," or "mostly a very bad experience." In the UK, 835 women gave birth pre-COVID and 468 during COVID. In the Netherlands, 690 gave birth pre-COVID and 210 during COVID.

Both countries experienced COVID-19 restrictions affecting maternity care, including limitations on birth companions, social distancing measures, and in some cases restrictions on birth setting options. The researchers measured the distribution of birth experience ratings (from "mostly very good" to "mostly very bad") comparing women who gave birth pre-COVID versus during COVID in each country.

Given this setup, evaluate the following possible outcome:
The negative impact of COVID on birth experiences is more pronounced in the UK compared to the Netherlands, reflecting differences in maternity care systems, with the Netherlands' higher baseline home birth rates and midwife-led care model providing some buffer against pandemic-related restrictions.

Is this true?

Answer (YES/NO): NO